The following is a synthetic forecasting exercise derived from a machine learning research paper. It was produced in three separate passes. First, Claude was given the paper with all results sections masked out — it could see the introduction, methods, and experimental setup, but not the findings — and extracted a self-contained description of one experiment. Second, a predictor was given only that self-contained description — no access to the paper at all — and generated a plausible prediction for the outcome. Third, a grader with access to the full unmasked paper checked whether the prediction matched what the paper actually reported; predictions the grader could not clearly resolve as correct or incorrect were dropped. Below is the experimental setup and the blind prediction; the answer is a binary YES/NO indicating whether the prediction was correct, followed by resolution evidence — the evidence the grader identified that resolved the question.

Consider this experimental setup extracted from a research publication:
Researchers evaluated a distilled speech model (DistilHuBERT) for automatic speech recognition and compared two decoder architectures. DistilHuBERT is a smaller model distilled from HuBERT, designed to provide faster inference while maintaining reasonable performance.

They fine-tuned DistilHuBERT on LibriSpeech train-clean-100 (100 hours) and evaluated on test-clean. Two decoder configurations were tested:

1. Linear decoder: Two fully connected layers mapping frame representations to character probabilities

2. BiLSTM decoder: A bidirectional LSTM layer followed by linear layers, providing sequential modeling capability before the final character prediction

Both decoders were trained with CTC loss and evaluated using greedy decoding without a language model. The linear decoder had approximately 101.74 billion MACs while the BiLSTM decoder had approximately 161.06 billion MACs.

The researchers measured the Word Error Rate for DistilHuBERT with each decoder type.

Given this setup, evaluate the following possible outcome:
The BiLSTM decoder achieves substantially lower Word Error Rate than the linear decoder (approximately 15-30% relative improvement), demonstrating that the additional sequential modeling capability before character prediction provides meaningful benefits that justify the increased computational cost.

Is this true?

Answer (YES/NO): NO